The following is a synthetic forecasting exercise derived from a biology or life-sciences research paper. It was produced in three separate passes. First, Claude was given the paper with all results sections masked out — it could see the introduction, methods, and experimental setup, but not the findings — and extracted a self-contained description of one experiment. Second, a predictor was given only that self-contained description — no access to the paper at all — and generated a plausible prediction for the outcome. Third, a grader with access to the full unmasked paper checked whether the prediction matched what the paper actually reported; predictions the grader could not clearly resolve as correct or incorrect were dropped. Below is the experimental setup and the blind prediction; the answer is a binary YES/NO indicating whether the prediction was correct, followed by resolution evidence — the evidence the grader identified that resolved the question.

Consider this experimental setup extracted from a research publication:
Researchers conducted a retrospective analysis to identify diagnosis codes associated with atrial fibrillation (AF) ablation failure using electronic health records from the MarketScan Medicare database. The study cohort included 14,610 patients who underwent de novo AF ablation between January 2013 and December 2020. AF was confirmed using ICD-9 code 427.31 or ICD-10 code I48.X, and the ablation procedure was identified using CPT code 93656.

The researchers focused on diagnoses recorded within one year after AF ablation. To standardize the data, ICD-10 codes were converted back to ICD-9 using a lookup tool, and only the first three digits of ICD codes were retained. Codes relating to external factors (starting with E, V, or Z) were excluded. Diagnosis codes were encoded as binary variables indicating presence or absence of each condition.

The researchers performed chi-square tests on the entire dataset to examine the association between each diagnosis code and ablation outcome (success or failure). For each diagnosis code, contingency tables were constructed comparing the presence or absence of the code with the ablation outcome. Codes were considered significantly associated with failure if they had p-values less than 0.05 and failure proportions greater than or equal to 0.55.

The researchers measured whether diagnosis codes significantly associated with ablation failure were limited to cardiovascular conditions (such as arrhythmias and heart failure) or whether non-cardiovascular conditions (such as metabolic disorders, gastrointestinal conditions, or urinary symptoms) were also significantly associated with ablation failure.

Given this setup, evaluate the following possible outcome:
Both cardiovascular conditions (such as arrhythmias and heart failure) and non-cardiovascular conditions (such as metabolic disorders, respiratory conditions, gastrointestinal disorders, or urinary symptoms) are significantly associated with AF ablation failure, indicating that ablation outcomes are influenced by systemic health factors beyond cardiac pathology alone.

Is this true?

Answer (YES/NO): YES